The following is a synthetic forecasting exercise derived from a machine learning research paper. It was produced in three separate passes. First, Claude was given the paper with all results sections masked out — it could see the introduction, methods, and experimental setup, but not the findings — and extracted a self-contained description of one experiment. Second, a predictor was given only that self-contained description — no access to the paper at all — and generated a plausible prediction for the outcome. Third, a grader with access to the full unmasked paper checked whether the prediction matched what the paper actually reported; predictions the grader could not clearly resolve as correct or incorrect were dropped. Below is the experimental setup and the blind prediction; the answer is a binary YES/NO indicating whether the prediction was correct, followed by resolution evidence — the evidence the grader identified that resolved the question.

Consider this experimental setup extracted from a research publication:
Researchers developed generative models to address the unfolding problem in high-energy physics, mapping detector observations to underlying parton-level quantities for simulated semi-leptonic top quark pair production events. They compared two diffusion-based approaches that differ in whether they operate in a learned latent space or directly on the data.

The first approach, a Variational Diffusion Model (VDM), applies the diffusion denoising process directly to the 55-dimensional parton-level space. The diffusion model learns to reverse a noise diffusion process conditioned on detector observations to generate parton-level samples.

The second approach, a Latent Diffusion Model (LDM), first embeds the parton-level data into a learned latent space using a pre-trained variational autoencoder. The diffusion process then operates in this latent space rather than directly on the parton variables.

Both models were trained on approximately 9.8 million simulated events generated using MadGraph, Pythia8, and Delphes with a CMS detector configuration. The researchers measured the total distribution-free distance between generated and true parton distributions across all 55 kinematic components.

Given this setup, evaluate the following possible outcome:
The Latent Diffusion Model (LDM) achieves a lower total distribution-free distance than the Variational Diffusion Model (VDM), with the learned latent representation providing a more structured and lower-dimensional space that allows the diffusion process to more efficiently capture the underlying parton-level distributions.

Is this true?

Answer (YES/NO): YES